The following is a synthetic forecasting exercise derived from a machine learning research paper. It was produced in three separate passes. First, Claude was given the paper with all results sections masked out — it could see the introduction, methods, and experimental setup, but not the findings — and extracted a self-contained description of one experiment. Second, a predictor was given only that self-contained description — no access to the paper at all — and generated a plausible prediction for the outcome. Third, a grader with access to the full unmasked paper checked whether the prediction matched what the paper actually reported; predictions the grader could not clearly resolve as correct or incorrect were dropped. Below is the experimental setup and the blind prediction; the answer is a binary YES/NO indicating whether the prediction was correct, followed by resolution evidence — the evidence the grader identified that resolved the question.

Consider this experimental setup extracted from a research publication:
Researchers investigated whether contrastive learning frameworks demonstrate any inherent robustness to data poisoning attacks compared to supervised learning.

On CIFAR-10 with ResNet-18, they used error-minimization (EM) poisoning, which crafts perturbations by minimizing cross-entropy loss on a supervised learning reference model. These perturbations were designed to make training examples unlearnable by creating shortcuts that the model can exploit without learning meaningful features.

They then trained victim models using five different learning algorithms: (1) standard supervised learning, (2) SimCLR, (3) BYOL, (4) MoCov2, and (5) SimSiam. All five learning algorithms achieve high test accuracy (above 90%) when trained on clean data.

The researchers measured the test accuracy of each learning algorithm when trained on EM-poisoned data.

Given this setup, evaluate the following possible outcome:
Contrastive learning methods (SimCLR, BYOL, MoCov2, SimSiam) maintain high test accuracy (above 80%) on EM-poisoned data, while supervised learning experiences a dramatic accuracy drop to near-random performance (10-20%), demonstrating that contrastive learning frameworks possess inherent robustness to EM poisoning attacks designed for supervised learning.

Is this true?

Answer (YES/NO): YES